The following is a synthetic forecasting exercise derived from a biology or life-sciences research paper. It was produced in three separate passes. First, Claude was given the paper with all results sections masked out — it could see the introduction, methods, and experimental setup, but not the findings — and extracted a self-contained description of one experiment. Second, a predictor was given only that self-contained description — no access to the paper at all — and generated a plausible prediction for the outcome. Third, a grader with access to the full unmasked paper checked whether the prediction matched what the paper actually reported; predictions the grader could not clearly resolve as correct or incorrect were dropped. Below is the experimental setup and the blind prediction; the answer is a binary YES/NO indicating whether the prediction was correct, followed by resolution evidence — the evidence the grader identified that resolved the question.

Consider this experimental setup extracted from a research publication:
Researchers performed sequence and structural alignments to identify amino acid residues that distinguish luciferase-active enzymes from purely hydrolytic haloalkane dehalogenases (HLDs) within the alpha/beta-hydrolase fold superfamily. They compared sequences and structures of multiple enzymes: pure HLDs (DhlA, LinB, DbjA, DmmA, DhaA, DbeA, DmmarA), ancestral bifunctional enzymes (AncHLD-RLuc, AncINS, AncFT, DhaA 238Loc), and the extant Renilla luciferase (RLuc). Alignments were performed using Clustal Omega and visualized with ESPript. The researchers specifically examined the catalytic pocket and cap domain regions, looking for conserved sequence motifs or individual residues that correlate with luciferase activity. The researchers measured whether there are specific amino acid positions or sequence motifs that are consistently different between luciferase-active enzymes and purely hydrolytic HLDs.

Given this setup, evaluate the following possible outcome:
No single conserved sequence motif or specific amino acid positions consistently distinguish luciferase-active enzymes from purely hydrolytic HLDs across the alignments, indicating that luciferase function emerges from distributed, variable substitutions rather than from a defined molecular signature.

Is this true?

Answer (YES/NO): NO